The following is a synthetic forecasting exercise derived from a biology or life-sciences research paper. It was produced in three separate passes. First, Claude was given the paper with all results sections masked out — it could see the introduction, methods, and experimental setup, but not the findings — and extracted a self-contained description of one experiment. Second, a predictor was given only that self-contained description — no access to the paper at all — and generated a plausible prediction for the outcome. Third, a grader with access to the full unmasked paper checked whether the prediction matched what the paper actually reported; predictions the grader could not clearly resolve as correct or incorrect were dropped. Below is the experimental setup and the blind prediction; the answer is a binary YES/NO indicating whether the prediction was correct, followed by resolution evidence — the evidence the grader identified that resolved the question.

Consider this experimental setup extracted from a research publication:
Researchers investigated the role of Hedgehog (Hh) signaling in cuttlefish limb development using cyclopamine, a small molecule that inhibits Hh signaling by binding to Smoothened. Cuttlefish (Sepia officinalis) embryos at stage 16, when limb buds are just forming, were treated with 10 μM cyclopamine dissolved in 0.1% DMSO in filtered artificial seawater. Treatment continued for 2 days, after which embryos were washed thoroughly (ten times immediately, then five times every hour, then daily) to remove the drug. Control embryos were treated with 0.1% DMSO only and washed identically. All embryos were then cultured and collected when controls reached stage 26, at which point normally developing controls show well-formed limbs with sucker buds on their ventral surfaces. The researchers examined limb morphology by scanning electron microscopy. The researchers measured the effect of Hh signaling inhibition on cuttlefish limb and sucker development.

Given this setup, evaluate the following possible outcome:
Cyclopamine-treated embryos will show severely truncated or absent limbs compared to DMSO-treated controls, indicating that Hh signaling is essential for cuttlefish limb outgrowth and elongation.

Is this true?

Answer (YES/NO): NO